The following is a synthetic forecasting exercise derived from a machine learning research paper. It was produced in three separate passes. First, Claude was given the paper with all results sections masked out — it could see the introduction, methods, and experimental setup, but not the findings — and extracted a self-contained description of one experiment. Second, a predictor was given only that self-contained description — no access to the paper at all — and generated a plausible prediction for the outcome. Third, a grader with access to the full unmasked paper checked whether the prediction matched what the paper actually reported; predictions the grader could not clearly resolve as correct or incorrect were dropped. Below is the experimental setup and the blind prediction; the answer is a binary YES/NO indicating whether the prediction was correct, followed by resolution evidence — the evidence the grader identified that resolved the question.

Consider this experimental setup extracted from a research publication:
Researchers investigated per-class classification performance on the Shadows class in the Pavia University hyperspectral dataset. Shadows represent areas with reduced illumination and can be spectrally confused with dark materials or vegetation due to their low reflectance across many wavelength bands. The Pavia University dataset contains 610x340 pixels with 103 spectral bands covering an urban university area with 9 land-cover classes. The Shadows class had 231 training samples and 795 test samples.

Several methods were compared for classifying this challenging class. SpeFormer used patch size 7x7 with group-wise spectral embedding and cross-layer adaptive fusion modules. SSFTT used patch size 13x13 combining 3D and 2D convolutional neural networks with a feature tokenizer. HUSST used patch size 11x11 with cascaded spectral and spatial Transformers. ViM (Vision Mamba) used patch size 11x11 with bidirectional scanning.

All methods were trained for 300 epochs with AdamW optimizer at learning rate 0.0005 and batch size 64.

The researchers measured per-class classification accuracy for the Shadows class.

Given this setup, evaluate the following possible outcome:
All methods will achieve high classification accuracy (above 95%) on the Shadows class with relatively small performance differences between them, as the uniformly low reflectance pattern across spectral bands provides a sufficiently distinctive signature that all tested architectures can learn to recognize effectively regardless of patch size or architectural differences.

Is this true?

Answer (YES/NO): NO